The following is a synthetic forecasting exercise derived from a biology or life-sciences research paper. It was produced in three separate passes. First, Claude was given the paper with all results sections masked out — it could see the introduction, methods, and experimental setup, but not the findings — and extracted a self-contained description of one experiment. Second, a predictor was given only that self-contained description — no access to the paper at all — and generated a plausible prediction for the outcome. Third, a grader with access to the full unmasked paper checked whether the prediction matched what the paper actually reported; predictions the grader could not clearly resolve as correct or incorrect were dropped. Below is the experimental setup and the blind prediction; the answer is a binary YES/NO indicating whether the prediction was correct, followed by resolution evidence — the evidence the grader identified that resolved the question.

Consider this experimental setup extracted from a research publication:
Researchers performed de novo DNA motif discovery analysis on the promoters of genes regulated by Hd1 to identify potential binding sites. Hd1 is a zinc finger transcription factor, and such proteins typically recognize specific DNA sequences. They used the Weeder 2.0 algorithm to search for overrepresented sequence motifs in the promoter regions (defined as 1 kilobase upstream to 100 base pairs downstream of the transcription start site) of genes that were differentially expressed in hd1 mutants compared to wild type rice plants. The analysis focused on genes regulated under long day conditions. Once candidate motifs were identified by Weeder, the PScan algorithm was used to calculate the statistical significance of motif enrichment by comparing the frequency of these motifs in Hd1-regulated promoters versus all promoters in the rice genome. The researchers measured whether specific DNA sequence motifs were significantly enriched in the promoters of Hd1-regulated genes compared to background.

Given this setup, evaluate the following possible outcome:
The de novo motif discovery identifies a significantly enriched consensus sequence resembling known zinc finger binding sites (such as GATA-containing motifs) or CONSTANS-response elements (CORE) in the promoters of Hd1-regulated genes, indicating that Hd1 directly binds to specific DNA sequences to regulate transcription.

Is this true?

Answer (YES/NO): NO